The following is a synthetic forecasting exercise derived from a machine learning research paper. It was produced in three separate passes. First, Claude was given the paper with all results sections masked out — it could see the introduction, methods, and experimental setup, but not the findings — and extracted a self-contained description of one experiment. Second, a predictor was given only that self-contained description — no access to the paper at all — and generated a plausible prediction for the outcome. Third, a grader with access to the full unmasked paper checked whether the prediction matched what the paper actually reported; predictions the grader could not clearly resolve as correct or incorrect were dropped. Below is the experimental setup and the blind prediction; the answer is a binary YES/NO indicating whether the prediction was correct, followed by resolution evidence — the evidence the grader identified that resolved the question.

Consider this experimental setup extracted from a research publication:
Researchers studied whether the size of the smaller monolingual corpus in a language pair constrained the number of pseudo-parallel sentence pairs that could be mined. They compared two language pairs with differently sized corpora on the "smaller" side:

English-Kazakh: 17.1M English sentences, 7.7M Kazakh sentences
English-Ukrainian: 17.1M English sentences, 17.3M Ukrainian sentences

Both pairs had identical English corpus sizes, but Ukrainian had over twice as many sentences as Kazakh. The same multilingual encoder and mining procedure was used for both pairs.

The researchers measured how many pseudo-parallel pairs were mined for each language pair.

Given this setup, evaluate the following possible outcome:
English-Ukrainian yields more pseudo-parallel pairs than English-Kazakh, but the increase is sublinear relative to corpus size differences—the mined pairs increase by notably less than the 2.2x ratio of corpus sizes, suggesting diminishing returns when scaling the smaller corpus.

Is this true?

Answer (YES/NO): NO